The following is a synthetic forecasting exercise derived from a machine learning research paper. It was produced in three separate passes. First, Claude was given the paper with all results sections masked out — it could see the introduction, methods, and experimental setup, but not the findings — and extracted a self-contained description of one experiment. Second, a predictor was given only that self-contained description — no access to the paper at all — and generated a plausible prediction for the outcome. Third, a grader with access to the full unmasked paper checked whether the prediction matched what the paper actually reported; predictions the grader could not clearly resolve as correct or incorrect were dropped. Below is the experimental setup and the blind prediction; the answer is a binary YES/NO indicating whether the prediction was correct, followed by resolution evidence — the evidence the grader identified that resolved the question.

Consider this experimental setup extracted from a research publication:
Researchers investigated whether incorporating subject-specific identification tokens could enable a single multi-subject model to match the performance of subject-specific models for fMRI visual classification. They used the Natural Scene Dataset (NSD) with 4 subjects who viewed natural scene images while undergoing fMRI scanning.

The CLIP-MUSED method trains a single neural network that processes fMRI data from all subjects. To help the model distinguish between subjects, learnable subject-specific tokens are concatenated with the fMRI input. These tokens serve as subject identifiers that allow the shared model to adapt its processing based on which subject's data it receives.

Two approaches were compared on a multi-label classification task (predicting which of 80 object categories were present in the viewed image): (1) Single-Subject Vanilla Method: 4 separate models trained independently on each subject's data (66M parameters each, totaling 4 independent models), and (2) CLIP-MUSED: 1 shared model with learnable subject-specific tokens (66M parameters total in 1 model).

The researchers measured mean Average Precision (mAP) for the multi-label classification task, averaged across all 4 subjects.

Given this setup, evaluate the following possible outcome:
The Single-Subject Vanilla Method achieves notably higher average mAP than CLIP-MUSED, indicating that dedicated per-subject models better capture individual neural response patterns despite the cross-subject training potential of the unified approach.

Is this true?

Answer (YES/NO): NO